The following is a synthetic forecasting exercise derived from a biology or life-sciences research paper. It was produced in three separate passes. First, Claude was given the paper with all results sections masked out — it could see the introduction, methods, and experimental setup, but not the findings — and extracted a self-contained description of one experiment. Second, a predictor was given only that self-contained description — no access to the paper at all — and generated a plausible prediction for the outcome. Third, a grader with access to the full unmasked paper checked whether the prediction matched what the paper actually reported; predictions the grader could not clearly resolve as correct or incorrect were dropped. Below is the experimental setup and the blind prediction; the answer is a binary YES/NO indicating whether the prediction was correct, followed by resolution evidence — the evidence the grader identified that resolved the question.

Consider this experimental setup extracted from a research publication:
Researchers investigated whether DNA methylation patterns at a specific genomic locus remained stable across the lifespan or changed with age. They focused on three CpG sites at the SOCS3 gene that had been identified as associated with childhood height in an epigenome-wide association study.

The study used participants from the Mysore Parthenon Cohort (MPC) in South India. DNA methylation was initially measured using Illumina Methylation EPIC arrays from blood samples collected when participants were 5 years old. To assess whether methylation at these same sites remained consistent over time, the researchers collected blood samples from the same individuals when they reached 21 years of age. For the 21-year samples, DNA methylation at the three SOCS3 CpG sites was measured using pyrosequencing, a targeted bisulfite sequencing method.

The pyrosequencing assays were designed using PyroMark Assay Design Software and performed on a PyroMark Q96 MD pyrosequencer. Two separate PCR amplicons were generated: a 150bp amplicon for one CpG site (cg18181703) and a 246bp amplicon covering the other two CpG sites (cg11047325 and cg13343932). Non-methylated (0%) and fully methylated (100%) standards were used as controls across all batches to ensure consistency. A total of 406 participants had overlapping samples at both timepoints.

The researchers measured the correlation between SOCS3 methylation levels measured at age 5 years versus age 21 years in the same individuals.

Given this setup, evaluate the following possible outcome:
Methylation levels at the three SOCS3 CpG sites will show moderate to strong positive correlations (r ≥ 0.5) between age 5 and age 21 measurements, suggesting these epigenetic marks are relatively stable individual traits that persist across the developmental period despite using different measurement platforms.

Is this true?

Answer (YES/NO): YES